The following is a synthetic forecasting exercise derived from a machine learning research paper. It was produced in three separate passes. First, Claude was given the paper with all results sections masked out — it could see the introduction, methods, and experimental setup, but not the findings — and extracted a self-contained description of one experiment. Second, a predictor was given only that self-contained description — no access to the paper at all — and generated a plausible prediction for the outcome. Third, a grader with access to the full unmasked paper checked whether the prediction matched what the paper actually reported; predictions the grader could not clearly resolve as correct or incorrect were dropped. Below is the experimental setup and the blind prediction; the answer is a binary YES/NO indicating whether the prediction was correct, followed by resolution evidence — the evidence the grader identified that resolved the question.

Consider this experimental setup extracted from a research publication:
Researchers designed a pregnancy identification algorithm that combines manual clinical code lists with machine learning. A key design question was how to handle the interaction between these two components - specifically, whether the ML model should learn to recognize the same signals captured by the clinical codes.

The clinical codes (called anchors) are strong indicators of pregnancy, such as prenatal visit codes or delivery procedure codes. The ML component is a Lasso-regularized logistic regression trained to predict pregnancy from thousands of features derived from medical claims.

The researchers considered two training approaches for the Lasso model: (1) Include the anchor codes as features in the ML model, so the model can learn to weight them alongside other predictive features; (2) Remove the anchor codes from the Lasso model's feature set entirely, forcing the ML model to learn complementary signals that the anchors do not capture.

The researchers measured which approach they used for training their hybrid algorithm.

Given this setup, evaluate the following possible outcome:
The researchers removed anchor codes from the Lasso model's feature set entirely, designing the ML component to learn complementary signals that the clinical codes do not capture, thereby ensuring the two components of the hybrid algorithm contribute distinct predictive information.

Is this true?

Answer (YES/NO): YES